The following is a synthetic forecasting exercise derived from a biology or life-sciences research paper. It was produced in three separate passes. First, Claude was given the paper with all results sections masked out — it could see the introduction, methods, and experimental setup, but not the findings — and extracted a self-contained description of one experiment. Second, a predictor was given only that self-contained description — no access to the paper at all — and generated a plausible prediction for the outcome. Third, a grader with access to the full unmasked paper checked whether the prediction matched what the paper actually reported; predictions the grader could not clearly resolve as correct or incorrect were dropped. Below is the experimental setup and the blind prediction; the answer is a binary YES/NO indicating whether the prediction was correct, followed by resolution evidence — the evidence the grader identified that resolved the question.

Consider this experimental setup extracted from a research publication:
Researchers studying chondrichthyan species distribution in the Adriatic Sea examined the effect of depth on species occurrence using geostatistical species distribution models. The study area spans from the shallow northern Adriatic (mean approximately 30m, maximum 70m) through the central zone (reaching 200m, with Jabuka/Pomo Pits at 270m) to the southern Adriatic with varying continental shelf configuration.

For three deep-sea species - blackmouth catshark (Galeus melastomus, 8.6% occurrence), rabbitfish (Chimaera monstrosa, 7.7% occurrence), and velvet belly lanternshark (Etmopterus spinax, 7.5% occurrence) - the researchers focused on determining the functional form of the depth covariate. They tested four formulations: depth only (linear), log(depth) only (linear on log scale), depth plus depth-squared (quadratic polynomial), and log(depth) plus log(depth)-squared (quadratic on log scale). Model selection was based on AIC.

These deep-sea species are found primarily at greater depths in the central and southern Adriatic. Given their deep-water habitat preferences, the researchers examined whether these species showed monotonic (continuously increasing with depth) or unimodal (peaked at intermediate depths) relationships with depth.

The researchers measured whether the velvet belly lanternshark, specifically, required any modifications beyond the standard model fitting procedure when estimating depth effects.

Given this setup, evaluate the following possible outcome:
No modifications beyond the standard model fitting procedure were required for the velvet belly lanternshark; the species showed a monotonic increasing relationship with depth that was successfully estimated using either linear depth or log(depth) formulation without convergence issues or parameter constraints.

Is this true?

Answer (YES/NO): NO